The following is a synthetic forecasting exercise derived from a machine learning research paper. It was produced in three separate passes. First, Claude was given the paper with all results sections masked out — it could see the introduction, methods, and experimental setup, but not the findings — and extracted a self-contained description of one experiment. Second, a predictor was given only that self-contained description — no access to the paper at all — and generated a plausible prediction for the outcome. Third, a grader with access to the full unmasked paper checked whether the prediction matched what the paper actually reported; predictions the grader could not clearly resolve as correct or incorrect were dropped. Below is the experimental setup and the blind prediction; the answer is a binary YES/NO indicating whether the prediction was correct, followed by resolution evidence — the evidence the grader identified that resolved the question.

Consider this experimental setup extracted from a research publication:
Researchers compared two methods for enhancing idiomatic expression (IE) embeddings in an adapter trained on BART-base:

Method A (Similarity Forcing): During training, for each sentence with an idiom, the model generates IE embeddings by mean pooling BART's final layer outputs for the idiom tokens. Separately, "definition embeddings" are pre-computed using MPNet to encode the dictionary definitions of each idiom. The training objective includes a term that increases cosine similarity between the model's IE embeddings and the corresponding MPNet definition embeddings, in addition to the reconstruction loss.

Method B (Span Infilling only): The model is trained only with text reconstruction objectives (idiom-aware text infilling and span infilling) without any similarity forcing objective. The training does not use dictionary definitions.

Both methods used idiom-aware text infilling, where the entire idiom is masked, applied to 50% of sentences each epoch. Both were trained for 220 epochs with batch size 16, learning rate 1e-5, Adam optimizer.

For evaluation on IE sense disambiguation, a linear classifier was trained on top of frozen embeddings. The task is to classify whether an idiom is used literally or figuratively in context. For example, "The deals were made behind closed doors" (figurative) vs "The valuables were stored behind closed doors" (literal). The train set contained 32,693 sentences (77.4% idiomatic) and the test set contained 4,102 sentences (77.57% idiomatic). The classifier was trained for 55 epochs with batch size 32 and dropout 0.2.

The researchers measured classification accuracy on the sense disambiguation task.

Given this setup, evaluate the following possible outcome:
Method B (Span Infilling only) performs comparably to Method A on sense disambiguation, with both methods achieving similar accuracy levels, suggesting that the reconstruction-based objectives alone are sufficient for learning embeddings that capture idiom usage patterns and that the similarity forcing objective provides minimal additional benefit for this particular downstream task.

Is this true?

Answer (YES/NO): YES